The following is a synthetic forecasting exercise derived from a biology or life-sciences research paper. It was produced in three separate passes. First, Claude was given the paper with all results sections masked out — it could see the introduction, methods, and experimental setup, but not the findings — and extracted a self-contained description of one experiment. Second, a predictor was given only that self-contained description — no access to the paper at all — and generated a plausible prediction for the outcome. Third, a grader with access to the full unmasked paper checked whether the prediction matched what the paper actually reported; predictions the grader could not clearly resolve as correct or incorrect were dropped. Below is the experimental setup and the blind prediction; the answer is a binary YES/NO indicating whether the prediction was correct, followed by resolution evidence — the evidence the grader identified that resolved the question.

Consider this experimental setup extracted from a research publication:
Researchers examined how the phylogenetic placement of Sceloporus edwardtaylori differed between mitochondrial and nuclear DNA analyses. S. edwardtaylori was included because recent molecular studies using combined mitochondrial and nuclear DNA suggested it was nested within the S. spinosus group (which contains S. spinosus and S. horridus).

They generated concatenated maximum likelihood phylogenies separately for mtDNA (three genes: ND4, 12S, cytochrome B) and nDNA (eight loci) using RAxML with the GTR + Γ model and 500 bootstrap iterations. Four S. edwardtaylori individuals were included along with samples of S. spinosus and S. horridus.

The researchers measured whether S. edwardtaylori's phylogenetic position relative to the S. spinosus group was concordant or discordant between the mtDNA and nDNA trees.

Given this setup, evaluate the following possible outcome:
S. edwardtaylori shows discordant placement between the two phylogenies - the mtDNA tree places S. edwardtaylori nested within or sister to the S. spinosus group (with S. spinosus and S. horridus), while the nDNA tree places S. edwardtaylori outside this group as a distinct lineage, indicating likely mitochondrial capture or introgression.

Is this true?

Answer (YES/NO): YES